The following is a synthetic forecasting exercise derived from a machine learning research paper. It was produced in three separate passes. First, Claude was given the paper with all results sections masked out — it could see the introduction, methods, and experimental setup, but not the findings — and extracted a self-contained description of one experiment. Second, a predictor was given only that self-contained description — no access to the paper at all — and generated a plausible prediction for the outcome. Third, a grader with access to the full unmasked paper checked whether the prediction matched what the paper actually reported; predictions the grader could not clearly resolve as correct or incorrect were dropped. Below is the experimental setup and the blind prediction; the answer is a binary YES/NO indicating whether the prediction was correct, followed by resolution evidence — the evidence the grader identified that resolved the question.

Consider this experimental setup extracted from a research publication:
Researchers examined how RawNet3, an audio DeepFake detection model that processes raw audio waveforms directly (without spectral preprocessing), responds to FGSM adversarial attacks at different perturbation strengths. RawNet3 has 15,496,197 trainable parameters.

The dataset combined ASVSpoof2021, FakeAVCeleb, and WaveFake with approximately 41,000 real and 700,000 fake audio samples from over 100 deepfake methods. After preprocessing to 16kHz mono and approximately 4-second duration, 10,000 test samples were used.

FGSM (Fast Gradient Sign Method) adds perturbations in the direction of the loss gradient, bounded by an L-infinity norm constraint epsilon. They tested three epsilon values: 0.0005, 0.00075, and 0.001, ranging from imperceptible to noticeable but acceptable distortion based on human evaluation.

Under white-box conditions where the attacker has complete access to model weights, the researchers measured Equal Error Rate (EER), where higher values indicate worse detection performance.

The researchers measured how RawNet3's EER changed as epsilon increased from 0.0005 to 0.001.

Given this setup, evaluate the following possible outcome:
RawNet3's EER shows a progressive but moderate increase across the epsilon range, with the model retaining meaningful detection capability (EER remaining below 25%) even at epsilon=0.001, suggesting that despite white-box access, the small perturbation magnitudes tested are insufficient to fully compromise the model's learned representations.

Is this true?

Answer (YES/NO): NO